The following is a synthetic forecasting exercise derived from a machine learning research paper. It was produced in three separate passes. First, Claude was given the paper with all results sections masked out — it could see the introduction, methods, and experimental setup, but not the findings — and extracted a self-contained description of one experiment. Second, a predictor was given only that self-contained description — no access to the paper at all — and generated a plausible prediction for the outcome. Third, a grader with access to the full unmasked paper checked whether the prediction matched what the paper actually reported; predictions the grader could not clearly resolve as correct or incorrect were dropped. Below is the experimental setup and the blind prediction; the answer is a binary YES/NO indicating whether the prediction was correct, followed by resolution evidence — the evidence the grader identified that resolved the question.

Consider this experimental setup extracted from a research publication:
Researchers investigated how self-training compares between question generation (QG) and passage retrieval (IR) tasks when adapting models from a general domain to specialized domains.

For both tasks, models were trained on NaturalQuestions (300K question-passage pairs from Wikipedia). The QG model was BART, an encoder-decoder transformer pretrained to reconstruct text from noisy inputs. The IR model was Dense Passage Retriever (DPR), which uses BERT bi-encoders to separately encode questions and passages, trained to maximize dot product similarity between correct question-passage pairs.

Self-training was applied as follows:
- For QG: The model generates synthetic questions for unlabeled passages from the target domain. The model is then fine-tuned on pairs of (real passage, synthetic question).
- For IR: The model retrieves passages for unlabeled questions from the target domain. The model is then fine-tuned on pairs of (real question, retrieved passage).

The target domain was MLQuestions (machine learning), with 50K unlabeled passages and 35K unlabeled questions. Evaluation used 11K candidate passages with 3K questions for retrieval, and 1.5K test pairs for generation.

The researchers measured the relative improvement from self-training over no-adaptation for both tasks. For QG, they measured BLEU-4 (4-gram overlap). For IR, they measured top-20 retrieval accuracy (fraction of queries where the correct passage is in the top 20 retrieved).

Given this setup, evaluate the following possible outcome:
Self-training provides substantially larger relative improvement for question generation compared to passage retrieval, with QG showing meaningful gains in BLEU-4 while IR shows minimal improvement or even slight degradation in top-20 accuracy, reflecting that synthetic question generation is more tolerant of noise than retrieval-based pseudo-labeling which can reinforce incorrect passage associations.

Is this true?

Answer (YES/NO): NO